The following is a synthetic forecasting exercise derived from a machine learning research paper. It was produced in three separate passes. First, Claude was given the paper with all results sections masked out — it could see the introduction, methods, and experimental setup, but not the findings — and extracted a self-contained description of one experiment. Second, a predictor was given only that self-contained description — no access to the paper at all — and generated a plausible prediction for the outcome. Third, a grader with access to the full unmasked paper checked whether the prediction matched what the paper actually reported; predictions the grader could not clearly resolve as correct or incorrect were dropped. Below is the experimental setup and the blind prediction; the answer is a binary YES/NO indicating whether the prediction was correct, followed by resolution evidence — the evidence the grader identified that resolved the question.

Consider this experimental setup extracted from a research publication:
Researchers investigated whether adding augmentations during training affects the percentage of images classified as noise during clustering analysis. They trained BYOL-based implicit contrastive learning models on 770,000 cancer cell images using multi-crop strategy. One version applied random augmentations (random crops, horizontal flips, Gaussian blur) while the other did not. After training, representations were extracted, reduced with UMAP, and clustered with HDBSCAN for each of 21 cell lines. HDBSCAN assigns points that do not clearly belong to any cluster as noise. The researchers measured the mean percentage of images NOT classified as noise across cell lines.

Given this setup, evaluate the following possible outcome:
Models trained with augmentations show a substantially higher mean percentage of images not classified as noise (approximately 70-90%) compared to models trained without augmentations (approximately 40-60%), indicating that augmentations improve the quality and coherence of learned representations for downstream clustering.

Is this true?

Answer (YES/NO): NO